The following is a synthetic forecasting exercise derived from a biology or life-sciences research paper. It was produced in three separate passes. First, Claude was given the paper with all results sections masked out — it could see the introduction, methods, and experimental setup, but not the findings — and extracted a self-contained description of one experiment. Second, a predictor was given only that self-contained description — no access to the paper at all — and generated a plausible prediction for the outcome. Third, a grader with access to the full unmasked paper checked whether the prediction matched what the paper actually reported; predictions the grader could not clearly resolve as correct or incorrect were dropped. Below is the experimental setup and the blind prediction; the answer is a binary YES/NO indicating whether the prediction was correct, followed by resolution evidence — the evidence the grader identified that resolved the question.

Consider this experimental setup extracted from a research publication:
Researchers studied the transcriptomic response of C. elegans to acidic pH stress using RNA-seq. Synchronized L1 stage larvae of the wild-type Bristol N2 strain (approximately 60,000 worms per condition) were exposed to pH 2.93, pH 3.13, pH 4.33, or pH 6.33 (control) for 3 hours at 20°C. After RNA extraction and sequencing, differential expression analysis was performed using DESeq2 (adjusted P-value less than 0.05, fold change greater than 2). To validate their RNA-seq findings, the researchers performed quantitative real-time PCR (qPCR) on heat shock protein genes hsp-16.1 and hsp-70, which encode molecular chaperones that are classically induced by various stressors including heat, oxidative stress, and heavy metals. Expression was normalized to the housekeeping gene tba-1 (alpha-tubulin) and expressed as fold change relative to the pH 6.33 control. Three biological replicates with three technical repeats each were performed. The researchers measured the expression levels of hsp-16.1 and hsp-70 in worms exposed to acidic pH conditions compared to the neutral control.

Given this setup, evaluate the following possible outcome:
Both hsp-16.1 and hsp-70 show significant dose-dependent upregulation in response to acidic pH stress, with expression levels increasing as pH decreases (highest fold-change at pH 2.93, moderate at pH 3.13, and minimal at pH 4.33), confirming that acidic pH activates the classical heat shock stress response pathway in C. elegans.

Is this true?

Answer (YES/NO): NO